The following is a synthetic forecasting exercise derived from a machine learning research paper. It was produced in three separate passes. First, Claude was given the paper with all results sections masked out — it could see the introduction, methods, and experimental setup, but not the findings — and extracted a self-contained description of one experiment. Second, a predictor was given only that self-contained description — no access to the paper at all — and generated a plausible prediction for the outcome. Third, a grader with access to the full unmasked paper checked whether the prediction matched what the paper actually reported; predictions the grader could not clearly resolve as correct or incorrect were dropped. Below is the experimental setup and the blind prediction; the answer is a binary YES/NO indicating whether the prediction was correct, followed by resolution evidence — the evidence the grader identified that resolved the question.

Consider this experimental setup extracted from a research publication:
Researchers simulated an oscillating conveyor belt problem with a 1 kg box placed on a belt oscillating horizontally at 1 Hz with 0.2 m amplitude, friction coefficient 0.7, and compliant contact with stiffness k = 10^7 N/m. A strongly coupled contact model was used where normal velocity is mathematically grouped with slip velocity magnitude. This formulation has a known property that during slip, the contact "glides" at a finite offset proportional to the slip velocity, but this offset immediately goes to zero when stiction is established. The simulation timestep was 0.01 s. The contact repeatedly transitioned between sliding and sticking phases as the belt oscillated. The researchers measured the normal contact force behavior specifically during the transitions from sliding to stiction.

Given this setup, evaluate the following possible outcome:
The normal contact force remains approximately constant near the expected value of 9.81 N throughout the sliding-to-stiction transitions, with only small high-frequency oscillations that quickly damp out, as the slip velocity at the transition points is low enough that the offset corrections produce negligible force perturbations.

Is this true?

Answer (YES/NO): NO